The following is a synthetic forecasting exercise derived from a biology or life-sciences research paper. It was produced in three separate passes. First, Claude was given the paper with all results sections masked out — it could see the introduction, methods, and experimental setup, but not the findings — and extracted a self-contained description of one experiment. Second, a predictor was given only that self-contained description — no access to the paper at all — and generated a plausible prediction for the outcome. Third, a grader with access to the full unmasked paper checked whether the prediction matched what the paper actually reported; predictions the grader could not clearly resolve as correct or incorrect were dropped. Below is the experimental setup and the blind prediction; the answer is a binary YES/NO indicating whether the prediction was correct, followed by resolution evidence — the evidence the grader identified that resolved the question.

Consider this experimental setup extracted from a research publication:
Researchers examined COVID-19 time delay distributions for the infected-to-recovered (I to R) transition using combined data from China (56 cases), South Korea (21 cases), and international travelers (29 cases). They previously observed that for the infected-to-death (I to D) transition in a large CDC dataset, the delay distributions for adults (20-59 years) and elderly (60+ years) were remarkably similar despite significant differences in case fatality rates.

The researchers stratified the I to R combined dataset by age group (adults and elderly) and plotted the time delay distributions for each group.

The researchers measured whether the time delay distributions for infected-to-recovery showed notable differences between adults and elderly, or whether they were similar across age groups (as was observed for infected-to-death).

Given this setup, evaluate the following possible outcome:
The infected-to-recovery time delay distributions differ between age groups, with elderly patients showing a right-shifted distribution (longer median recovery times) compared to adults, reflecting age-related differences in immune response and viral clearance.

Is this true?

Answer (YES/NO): NO